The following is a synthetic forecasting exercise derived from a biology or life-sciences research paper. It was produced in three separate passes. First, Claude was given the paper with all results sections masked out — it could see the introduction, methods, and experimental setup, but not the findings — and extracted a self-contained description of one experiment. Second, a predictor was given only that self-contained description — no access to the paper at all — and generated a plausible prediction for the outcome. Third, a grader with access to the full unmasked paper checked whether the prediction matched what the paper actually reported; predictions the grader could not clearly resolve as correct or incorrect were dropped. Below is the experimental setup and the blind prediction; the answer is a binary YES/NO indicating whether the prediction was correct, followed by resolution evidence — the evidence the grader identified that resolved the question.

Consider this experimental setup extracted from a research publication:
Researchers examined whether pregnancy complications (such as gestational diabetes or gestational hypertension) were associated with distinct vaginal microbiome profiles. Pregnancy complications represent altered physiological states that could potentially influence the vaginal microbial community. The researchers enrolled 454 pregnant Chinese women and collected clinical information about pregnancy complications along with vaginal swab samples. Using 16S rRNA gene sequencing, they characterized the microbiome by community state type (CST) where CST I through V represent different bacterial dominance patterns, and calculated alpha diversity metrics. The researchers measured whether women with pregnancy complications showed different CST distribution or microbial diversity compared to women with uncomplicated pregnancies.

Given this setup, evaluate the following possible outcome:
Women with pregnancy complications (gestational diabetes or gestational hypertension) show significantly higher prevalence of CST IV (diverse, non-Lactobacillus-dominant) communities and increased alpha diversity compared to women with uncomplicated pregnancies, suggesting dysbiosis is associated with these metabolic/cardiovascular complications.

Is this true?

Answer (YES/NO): NO